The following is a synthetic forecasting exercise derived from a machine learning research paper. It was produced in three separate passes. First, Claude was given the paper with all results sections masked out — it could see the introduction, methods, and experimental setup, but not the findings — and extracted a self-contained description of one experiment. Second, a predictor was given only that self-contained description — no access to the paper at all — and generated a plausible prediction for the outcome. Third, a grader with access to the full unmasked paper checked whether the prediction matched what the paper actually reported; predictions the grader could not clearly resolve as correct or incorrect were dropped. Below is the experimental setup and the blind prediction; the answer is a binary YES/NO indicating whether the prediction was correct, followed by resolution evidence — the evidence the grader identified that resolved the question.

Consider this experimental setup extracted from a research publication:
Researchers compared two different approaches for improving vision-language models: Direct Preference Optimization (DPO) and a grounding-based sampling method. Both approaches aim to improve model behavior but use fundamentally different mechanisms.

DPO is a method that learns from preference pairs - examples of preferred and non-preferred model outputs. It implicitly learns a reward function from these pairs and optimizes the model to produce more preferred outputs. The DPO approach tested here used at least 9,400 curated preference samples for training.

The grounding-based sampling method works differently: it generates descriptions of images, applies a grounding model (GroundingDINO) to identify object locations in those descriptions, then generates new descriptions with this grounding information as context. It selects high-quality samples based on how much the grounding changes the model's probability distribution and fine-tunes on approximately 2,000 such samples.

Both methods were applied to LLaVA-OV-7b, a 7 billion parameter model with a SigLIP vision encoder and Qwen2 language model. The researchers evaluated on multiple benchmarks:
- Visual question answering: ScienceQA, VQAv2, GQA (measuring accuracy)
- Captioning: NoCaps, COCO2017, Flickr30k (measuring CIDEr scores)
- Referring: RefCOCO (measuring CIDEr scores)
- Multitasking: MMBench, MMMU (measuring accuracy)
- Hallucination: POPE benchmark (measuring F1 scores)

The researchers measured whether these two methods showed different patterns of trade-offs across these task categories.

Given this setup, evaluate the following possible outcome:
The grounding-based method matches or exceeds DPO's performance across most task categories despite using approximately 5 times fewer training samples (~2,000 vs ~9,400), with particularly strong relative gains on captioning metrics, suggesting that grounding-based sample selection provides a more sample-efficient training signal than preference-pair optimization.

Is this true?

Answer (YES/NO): NO